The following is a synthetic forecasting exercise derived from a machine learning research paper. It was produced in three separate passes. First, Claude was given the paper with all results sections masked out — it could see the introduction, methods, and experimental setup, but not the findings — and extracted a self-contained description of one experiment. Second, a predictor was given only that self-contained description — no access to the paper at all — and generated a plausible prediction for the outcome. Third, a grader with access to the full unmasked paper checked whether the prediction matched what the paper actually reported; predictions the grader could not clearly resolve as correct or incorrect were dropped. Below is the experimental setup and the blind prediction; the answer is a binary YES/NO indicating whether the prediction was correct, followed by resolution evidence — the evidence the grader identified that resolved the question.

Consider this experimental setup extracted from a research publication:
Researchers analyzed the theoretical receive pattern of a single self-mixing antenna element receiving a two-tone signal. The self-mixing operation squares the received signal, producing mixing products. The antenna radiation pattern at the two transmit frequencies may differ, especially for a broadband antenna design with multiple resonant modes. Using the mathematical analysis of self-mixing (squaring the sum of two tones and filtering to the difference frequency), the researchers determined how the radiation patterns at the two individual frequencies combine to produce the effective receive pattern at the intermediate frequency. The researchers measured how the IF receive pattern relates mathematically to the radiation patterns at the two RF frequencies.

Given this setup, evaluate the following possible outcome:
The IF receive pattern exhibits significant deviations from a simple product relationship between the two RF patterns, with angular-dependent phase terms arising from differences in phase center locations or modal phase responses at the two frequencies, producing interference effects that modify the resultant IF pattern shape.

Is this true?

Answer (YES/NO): NO